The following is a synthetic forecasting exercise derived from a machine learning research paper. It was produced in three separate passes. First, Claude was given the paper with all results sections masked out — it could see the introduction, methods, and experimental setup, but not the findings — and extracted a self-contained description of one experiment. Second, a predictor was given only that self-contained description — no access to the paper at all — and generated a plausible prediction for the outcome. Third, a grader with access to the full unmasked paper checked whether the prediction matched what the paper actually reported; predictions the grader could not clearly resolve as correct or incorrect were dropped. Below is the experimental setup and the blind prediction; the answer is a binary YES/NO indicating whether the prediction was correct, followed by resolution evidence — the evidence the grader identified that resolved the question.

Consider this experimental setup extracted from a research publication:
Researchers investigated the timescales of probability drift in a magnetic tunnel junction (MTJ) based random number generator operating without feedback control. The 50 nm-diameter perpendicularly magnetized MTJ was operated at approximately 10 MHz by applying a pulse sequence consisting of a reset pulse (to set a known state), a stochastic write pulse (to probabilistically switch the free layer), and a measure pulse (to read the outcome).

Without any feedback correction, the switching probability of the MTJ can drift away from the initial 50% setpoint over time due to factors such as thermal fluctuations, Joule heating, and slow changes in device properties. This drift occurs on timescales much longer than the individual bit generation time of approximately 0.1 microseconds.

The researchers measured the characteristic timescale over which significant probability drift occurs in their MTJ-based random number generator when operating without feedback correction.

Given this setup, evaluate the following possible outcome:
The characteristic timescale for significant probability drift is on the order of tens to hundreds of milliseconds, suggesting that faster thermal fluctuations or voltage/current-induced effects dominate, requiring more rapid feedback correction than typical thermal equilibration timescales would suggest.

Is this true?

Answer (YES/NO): NO